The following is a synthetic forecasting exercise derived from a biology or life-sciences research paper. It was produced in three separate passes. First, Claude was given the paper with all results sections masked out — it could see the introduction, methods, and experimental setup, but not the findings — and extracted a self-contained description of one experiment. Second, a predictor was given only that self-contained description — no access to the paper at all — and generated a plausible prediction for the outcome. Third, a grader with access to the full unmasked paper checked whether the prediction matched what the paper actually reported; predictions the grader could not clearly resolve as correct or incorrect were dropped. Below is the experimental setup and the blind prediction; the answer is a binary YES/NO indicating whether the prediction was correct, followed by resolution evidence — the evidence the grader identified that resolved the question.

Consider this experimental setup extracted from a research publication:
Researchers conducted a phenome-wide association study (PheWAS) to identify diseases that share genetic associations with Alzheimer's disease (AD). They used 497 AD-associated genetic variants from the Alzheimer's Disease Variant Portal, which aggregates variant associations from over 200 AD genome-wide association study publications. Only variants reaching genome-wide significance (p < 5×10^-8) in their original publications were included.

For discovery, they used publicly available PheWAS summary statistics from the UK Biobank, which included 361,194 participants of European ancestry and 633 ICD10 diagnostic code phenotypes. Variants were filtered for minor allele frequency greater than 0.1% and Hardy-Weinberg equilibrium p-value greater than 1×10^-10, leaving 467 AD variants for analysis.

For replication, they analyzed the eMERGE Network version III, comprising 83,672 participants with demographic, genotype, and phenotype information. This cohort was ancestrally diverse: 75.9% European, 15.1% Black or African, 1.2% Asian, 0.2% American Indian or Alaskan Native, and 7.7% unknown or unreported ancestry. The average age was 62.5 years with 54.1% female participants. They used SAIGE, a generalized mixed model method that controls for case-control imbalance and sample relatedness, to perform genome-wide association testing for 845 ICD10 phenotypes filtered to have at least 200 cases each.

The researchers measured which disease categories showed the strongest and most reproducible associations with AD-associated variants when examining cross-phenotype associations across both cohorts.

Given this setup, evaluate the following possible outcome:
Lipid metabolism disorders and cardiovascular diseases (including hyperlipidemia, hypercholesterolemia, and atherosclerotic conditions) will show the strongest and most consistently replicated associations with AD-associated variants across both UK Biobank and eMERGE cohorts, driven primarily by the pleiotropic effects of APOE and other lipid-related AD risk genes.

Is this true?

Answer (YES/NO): NO